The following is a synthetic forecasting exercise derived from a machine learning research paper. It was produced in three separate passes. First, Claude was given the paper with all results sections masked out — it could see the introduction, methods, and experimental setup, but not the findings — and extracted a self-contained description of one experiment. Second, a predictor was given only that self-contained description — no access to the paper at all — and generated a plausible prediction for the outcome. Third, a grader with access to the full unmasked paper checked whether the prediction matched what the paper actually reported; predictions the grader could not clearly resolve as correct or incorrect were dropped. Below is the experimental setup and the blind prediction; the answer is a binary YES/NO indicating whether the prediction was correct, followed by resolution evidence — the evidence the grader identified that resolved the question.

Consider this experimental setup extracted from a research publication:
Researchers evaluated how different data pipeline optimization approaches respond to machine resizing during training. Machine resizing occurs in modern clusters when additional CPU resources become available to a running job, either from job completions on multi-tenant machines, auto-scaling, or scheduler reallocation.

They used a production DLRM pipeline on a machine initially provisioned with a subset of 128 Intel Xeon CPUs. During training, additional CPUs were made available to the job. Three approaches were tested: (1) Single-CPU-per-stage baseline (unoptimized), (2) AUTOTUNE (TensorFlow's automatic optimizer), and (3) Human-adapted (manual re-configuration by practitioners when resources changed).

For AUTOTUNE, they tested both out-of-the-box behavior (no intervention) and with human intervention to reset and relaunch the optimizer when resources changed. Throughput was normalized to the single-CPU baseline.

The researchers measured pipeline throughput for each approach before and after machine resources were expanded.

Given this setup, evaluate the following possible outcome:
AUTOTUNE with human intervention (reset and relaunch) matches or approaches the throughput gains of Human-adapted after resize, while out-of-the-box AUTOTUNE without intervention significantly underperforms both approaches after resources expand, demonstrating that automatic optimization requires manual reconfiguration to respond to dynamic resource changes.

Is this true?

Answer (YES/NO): NO